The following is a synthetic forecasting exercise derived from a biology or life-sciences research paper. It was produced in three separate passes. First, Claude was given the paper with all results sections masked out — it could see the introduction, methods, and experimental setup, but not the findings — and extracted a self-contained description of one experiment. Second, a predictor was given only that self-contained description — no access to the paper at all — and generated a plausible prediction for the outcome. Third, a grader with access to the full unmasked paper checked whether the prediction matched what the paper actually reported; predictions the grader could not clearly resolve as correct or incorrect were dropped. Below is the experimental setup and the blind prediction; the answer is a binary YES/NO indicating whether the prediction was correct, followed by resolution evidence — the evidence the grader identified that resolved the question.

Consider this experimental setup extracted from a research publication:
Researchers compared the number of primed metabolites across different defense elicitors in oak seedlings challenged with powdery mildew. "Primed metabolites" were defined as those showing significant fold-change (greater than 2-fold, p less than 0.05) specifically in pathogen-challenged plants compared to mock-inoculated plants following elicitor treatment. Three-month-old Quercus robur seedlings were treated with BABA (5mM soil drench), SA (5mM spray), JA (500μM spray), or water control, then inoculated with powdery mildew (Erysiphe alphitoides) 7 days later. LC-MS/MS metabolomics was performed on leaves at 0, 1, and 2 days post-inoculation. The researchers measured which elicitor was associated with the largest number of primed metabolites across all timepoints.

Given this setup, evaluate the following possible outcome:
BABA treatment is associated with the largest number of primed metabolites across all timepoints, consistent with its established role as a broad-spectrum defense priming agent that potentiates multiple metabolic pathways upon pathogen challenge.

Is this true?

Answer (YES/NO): YES